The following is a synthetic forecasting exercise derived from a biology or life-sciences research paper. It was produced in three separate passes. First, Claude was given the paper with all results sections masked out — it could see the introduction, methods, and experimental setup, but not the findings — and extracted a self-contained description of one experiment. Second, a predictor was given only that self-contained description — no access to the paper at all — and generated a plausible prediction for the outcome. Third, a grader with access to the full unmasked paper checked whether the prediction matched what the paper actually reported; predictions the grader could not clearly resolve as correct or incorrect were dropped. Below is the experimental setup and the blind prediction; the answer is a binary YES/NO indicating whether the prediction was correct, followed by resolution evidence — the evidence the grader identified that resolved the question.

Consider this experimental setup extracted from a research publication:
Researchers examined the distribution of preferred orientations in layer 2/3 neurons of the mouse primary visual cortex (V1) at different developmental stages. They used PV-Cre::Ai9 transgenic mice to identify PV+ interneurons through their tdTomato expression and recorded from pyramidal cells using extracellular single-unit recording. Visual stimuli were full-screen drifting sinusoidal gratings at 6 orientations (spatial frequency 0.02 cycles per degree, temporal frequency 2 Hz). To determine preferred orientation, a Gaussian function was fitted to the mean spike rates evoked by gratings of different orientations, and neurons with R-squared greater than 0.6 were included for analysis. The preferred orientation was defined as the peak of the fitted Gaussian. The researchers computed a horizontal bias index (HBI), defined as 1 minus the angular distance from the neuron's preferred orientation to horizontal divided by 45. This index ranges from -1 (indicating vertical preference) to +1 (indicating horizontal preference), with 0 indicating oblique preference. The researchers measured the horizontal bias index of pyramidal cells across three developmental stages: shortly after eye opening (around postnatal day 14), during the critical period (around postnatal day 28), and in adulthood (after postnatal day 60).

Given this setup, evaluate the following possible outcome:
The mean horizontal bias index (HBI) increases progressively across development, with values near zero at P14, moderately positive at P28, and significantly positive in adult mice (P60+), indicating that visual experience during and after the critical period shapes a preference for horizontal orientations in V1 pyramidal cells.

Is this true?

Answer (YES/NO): NO